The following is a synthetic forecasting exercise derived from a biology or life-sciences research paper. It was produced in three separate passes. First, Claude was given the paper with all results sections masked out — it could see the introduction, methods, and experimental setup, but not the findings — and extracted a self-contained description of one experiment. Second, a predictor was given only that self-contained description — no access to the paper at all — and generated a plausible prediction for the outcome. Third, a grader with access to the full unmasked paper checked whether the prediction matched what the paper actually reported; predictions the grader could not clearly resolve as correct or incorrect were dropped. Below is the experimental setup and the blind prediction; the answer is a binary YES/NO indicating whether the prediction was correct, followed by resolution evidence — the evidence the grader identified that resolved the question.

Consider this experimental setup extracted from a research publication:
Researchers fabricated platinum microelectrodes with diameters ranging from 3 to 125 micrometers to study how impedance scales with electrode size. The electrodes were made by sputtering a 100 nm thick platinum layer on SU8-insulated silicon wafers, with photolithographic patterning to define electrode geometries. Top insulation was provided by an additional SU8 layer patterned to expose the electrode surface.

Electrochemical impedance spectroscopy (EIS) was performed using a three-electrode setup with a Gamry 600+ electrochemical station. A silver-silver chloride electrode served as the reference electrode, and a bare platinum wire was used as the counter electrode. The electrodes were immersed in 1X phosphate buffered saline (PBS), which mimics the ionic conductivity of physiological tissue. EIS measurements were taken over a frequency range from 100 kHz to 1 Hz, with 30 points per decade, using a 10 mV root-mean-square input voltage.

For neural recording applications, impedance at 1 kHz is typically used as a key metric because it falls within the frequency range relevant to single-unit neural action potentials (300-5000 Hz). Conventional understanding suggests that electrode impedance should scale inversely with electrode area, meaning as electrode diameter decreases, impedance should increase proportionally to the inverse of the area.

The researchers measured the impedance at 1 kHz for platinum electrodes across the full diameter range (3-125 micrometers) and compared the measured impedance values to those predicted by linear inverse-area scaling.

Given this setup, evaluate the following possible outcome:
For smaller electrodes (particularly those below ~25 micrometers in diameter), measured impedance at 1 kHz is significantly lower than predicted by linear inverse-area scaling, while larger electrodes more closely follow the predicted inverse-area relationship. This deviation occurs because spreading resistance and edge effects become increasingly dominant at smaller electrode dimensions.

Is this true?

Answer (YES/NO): NO